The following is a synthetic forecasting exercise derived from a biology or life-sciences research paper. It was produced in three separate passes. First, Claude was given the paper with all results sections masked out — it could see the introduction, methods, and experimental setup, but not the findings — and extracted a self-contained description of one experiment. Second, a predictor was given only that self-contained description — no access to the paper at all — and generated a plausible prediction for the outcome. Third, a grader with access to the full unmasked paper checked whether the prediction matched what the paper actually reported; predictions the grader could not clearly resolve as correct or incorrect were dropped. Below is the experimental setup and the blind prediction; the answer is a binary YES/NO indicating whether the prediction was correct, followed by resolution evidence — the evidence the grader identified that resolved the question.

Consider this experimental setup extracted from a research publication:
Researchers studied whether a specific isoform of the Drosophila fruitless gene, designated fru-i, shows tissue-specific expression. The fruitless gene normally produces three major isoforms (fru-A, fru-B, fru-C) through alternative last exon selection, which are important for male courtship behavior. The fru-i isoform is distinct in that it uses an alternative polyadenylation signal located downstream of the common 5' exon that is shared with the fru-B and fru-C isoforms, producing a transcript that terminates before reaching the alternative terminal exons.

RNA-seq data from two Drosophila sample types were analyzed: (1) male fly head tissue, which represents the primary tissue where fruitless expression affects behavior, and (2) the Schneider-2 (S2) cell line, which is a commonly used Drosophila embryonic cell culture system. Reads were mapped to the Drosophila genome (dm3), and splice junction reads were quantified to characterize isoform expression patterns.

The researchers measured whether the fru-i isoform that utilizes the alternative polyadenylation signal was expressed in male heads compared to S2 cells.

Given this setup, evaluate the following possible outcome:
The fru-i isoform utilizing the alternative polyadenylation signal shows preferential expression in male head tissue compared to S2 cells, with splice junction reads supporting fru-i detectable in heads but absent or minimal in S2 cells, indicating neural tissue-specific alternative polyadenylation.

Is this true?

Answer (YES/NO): NO